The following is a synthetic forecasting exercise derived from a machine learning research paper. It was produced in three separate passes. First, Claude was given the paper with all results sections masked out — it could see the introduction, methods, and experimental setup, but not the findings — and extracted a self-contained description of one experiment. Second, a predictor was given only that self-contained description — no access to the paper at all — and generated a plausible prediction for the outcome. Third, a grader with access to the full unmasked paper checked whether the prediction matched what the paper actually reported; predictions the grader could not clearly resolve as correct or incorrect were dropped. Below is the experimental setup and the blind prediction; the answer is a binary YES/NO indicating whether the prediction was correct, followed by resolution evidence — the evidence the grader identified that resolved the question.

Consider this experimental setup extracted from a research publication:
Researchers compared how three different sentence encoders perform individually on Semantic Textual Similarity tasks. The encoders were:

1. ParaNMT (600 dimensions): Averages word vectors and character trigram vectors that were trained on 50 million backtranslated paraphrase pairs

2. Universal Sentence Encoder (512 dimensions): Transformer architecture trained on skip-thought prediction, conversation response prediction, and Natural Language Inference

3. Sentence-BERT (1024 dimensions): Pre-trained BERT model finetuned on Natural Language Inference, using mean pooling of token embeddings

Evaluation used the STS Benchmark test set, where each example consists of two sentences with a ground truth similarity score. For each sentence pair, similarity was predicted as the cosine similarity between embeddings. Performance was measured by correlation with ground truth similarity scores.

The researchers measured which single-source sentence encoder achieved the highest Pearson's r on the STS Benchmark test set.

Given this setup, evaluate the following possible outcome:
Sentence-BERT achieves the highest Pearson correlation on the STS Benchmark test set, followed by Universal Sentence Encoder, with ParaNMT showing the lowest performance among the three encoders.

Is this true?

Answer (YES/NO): NO